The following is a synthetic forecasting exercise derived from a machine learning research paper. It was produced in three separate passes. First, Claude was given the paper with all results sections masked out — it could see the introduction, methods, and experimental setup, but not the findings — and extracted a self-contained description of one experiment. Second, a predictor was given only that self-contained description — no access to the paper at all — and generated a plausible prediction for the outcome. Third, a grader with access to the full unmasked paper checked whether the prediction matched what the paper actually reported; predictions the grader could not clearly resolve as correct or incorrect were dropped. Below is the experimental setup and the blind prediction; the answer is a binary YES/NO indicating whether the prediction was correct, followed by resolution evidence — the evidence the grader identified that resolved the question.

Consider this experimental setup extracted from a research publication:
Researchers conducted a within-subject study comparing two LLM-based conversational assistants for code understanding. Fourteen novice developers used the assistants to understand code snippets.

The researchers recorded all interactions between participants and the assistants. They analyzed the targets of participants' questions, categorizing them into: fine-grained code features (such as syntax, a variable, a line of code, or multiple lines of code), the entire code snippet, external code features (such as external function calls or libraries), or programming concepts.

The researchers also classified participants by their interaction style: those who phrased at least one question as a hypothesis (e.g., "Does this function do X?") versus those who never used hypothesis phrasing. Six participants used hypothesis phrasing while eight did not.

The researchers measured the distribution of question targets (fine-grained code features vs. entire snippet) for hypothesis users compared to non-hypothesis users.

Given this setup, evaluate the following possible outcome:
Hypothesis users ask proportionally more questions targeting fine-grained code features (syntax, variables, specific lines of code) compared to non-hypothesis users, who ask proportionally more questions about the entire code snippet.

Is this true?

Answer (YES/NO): YES